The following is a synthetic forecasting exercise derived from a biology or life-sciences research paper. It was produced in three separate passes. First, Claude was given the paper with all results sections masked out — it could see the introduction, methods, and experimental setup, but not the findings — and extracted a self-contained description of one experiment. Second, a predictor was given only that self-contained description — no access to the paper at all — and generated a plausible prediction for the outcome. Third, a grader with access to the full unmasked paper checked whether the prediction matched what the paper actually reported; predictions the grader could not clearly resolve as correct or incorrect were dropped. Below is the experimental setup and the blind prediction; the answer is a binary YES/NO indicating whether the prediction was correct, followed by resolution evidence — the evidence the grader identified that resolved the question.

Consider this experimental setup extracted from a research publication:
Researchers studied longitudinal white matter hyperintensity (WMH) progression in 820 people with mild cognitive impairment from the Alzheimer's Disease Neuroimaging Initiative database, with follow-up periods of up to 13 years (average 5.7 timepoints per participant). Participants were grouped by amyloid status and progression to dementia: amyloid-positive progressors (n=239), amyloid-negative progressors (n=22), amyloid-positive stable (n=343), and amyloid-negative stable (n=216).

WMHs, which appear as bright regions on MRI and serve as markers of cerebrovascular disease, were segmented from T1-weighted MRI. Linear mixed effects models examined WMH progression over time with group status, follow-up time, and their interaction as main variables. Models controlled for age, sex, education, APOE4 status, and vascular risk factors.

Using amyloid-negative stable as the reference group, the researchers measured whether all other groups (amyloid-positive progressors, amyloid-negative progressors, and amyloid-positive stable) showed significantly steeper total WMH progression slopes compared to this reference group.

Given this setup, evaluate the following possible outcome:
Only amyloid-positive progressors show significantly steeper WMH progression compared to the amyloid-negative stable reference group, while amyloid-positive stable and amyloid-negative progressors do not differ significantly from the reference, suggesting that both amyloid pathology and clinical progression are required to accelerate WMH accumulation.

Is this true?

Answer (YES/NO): NO